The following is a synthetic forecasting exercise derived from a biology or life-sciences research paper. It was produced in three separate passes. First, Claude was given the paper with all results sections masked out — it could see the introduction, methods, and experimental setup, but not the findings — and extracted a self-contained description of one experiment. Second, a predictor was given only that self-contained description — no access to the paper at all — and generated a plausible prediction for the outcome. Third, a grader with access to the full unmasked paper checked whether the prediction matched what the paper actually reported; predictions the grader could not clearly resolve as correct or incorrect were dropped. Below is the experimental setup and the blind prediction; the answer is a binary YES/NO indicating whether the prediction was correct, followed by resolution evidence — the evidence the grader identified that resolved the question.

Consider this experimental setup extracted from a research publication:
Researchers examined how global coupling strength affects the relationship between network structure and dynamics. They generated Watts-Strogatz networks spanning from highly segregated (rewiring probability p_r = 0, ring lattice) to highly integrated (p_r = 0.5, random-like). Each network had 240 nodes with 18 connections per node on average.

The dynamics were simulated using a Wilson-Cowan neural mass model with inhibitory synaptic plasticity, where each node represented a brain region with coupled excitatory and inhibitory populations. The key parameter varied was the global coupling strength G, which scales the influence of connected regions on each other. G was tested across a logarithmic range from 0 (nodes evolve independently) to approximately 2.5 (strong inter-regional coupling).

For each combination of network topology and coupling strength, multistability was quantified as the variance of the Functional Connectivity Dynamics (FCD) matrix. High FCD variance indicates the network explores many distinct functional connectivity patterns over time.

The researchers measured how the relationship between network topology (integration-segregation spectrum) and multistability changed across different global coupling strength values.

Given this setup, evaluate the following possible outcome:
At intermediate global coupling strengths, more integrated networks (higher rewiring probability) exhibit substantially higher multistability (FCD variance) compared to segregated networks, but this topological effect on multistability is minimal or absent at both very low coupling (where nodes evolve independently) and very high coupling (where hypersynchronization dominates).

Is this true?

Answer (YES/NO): NO